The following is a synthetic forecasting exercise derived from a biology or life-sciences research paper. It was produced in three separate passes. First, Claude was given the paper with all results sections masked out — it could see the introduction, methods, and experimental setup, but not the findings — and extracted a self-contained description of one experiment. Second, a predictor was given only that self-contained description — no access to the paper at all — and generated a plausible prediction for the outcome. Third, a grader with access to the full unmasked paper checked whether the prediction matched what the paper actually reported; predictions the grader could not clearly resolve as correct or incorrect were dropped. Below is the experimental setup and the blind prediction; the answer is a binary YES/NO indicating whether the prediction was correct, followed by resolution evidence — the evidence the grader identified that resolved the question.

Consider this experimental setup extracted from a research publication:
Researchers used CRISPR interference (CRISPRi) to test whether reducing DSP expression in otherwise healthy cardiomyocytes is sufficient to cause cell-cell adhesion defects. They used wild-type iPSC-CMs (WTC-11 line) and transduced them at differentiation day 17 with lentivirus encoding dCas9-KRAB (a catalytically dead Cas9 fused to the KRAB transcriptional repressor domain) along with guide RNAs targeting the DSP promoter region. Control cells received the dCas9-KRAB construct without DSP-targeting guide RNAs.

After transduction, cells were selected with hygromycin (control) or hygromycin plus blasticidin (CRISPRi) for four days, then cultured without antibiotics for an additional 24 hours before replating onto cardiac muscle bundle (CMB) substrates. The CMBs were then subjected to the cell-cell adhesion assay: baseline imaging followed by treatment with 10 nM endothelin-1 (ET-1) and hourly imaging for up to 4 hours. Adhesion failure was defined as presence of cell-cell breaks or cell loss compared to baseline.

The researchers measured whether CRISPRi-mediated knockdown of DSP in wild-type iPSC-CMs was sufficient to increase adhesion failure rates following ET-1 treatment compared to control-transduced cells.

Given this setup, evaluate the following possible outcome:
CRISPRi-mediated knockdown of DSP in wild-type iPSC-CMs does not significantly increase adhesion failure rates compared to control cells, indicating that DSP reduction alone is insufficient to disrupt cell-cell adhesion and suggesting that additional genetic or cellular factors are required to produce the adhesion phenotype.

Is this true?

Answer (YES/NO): NO